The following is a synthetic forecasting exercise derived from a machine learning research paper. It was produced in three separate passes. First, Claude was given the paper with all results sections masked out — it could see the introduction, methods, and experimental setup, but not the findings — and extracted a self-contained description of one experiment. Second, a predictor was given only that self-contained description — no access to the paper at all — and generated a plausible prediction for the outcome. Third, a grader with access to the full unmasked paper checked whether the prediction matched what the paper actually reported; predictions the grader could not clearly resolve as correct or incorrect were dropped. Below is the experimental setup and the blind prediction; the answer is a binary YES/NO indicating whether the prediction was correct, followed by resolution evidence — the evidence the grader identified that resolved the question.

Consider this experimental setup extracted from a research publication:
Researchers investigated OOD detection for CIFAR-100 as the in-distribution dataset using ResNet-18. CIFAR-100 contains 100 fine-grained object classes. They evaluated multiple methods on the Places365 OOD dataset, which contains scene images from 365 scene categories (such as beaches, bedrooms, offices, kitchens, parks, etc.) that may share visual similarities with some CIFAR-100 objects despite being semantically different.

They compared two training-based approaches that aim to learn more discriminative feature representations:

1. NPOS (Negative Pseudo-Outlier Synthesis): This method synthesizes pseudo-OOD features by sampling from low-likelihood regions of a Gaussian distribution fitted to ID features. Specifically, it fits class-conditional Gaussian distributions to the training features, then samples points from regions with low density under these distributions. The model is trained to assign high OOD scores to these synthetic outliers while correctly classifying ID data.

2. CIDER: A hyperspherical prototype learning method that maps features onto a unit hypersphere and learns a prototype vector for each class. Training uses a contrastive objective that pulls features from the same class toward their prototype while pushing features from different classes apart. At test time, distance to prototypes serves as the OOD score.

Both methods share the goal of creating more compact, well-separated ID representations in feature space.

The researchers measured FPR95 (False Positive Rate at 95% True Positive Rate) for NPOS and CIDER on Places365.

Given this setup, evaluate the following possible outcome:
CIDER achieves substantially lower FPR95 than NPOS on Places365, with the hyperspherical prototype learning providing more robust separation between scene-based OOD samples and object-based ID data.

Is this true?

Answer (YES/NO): NO